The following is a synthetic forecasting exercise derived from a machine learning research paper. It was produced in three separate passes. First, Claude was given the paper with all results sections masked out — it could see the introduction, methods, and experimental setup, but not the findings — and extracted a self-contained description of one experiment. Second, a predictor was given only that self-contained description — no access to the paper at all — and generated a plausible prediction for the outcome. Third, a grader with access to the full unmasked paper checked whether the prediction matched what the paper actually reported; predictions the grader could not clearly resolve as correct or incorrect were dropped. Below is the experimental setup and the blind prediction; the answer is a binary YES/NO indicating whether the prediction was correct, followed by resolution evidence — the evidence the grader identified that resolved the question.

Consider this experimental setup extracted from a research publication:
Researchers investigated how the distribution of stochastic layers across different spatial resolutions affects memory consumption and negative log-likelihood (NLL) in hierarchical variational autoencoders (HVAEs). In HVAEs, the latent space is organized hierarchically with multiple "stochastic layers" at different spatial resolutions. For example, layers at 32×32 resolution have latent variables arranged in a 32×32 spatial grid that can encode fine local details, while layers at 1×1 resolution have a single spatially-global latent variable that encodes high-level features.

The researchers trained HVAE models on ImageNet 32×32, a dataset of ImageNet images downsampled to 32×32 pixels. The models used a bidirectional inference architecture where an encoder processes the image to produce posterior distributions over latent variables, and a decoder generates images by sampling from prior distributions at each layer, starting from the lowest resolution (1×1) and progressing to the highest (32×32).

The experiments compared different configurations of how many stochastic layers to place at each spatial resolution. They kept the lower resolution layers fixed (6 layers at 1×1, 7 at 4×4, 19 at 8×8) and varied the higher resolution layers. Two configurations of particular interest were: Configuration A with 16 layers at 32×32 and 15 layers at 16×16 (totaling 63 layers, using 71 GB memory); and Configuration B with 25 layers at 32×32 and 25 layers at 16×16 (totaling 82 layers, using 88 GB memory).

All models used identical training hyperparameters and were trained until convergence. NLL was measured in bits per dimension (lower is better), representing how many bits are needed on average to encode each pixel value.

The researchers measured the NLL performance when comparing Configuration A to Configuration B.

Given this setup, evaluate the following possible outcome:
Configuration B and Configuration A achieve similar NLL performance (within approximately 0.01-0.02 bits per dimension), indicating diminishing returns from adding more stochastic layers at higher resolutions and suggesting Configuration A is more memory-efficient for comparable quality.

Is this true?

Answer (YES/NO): NO